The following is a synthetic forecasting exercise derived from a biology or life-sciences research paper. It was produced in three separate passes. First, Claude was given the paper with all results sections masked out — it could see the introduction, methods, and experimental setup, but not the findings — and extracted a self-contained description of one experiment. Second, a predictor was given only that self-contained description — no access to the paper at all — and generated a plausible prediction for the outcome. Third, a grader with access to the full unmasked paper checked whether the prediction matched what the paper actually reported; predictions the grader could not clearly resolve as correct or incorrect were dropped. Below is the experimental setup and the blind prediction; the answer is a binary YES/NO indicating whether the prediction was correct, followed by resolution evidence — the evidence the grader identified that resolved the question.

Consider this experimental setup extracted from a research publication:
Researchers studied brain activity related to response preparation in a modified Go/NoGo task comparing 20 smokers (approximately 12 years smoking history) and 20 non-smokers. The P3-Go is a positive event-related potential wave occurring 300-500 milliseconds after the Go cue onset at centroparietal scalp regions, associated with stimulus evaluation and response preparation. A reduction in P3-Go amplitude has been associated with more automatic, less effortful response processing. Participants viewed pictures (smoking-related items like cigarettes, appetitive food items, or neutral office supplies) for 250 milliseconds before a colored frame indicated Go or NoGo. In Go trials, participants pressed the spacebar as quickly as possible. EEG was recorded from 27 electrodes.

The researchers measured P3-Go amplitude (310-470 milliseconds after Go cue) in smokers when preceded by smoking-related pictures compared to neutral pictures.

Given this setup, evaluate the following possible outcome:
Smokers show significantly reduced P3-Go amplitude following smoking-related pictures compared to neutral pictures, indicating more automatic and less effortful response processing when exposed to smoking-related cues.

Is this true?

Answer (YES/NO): NO